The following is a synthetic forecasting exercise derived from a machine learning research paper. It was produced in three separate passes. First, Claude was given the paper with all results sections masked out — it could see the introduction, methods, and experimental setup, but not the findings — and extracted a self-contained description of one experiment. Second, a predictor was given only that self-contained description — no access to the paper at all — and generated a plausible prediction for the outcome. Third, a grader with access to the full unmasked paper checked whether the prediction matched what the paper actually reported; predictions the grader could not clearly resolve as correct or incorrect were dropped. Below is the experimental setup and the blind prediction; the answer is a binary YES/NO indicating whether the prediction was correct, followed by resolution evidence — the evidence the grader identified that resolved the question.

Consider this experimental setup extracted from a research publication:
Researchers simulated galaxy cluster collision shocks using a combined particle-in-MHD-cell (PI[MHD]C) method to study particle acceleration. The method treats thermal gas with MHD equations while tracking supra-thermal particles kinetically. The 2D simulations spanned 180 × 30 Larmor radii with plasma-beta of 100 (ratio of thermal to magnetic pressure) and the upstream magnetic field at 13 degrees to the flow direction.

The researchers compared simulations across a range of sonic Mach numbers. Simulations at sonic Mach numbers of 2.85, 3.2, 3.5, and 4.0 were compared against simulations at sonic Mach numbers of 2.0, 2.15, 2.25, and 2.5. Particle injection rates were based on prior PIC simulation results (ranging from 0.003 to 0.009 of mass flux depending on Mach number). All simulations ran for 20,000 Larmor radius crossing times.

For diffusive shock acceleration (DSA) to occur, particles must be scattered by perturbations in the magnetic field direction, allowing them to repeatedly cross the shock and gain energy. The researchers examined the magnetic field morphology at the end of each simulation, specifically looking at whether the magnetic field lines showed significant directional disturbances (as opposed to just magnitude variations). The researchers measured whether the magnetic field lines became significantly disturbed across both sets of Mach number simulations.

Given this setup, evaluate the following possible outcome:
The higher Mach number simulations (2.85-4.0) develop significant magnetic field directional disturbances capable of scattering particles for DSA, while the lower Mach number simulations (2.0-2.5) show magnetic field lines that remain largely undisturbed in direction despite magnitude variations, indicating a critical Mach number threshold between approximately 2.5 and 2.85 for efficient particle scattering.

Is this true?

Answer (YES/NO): NO